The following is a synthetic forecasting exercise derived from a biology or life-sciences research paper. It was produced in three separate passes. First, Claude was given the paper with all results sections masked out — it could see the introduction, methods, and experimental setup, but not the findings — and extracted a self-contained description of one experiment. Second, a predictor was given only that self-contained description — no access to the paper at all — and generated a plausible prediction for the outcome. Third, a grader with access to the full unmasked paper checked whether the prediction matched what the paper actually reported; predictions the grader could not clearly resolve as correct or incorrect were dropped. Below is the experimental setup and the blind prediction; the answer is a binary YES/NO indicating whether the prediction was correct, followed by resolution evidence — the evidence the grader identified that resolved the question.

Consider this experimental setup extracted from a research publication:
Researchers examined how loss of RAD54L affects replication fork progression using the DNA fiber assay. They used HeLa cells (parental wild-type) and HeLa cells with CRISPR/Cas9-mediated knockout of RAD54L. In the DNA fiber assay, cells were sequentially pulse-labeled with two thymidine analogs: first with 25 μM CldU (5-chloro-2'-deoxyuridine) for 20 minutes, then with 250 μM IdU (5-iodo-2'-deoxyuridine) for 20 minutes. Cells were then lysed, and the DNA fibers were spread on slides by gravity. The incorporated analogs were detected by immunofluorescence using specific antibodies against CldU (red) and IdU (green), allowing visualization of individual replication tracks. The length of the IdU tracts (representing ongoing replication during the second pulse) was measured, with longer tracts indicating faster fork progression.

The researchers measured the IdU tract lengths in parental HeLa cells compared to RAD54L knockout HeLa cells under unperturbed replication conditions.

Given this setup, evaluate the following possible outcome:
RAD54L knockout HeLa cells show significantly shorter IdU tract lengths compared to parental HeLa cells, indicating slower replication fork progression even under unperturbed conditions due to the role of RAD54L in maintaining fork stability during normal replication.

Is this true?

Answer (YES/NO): NO